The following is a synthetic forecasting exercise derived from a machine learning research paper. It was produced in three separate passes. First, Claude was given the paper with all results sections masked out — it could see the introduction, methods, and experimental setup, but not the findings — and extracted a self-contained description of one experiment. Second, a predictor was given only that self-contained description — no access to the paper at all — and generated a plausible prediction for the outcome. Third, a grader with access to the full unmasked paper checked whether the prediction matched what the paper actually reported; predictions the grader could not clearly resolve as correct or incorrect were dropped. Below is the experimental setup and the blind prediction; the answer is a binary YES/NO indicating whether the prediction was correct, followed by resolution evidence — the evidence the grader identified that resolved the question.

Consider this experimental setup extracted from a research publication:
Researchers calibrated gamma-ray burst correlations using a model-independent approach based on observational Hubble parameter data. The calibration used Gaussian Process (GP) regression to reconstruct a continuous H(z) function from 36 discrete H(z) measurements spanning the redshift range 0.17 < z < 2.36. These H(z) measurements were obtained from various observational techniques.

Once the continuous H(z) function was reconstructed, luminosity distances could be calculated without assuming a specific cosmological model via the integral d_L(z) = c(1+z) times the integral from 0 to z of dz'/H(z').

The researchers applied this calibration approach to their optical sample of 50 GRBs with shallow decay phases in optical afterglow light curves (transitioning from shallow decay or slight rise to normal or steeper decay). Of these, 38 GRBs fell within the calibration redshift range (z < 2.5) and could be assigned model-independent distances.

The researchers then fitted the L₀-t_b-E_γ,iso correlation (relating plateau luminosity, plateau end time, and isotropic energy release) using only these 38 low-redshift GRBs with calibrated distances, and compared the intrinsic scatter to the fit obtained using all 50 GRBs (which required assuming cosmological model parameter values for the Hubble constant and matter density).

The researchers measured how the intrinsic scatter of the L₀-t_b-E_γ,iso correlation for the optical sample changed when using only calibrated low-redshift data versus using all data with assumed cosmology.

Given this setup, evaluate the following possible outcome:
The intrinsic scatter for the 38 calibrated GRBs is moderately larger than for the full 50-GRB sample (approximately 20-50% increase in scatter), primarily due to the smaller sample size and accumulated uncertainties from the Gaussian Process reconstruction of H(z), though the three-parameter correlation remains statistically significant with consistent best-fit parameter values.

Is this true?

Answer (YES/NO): NO